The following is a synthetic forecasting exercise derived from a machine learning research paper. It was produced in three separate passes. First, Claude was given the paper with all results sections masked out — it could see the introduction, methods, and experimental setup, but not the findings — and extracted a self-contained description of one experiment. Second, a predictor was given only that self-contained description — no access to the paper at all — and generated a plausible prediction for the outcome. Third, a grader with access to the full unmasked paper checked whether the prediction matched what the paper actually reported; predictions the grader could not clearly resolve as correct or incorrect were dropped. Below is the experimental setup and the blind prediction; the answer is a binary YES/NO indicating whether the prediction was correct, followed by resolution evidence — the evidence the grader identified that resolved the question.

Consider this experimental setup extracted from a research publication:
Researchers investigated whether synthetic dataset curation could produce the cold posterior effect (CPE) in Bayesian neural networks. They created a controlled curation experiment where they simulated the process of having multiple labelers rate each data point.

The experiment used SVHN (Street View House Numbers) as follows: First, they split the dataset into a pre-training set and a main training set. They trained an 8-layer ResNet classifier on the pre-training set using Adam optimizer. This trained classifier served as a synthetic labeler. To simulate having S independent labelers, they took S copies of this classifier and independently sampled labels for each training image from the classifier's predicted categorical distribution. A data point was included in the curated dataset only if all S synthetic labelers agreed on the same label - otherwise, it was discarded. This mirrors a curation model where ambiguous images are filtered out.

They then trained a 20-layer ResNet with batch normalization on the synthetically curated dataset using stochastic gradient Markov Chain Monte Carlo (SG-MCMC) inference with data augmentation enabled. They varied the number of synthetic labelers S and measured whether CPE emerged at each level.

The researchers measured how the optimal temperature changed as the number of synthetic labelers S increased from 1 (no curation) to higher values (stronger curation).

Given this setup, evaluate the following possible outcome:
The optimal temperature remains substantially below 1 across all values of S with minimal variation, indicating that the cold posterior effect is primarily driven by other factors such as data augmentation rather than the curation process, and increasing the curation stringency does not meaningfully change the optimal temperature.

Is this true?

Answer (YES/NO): NO